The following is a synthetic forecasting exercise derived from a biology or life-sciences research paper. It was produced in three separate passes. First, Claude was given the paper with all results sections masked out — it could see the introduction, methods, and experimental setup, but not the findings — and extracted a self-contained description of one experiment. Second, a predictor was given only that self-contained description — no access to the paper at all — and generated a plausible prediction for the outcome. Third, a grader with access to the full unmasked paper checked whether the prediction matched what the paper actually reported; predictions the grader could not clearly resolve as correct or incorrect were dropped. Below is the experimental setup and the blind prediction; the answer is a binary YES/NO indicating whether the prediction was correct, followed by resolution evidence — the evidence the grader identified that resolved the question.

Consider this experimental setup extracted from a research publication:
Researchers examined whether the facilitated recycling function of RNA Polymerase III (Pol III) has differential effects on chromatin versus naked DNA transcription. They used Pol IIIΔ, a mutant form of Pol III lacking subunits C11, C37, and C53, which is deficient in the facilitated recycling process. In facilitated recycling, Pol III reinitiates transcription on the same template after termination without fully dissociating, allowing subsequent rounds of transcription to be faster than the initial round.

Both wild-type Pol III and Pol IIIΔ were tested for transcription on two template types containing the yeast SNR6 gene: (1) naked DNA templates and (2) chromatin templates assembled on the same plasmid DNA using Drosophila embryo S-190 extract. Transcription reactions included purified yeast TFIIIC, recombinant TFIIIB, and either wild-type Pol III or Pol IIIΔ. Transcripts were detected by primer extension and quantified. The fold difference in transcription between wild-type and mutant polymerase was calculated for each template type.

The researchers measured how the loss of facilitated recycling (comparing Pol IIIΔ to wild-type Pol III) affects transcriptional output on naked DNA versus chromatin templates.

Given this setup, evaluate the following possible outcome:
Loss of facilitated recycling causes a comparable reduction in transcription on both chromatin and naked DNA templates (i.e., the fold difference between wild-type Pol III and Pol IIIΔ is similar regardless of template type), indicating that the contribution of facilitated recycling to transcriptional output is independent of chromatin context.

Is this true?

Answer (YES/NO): NO